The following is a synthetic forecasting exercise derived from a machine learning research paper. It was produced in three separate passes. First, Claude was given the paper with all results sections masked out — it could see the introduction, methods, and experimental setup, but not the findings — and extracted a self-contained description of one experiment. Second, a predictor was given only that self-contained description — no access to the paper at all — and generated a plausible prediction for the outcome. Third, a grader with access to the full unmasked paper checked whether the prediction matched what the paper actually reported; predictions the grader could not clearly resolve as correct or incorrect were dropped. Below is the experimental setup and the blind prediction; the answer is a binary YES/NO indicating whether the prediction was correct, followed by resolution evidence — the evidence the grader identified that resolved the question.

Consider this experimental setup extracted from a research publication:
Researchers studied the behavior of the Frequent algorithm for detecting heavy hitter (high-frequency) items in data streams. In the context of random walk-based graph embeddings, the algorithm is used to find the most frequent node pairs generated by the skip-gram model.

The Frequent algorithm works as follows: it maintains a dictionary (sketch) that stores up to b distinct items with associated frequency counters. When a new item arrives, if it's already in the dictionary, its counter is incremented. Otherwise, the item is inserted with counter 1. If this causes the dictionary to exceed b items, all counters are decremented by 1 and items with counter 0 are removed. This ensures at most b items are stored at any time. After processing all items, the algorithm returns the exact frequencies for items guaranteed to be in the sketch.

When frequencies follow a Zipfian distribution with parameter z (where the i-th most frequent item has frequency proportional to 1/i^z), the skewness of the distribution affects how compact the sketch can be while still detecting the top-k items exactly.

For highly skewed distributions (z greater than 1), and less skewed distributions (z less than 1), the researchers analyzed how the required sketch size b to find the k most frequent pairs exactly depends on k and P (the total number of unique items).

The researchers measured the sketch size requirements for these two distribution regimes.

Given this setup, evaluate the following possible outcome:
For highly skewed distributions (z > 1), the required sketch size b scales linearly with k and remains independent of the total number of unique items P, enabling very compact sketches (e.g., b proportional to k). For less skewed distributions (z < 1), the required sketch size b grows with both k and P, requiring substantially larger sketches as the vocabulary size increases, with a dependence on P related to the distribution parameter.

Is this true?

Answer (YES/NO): YES